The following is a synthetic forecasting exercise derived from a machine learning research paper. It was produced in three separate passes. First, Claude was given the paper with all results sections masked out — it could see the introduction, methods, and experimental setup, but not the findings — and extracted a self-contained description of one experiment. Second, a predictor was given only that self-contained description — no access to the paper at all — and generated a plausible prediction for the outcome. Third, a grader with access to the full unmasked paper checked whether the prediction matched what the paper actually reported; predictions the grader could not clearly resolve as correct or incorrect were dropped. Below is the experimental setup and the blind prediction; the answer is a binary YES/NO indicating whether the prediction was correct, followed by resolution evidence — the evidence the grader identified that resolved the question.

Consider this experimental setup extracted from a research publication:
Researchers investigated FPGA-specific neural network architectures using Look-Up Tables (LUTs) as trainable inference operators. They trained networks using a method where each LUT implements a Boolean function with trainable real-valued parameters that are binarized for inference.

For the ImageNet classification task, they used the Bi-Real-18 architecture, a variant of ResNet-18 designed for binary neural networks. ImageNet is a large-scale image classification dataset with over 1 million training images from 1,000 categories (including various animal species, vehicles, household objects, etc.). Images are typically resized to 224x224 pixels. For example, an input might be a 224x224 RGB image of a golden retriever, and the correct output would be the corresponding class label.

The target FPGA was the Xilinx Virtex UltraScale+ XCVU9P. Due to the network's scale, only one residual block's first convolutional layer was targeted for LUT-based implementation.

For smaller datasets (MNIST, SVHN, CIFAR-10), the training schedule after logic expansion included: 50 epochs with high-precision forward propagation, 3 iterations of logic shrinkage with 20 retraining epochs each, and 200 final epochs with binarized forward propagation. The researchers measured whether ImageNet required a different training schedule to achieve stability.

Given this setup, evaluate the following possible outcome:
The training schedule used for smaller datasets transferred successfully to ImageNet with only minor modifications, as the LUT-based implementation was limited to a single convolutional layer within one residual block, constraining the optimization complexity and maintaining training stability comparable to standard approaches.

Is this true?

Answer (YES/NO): NO